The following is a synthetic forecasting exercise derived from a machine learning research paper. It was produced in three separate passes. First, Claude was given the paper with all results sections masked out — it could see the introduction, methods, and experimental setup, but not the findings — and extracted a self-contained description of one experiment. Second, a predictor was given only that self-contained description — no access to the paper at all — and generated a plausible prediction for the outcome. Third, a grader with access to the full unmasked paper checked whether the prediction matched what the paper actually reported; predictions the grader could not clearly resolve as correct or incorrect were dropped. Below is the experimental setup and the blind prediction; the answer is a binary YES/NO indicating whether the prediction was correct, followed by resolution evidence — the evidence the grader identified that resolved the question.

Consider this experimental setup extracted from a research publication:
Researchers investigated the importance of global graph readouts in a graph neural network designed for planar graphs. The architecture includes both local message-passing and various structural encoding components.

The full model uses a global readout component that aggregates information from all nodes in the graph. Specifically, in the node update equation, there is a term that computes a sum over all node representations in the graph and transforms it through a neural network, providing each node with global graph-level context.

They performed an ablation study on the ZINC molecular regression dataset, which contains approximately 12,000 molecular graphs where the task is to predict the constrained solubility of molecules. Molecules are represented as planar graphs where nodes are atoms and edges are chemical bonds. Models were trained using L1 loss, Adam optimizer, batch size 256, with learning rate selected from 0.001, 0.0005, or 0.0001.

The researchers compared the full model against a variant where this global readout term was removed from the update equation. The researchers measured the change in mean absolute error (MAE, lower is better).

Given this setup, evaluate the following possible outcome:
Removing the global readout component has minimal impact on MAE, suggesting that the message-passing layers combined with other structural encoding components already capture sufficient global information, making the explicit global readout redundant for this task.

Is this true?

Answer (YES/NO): NO